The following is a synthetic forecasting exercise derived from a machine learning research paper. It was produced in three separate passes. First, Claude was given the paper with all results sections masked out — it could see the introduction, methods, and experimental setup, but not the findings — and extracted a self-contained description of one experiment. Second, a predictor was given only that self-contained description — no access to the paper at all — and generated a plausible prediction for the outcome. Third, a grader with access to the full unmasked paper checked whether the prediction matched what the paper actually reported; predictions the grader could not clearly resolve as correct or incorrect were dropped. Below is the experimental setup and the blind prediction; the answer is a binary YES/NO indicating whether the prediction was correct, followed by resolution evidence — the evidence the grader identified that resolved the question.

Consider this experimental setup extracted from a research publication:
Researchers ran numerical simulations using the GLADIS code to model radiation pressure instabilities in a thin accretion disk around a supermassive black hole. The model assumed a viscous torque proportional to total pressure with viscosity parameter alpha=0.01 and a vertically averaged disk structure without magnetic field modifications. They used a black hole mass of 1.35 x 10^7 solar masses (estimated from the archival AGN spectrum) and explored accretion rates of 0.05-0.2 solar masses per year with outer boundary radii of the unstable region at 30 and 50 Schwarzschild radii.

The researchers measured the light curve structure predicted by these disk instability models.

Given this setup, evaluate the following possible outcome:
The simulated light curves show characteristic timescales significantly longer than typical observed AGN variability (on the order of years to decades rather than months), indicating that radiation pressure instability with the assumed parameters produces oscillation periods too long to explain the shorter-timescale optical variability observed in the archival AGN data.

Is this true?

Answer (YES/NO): NO